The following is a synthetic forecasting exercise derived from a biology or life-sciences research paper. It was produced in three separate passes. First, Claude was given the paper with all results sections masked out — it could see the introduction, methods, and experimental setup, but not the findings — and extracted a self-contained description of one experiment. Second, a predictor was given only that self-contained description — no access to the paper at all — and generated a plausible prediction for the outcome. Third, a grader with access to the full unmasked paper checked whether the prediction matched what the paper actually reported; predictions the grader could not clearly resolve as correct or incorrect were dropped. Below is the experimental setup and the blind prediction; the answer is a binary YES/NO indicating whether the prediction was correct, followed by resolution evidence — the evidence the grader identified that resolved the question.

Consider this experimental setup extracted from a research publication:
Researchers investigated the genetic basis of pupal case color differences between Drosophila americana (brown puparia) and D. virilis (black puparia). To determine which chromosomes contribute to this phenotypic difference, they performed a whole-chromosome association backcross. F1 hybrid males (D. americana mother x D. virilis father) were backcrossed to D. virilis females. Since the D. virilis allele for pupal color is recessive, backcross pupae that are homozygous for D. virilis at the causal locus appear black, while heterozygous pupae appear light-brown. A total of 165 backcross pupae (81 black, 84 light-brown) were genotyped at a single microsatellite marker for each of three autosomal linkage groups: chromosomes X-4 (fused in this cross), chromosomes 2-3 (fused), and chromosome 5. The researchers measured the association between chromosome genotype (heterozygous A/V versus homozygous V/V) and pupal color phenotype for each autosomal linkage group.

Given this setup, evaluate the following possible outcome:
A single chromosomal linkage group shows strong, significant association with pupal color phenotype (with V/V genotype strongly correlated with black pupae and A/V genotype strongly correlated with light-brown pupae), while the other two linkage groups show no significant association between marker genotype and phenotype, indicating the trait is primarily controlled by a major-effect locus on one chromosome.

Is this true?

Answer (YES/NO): YES